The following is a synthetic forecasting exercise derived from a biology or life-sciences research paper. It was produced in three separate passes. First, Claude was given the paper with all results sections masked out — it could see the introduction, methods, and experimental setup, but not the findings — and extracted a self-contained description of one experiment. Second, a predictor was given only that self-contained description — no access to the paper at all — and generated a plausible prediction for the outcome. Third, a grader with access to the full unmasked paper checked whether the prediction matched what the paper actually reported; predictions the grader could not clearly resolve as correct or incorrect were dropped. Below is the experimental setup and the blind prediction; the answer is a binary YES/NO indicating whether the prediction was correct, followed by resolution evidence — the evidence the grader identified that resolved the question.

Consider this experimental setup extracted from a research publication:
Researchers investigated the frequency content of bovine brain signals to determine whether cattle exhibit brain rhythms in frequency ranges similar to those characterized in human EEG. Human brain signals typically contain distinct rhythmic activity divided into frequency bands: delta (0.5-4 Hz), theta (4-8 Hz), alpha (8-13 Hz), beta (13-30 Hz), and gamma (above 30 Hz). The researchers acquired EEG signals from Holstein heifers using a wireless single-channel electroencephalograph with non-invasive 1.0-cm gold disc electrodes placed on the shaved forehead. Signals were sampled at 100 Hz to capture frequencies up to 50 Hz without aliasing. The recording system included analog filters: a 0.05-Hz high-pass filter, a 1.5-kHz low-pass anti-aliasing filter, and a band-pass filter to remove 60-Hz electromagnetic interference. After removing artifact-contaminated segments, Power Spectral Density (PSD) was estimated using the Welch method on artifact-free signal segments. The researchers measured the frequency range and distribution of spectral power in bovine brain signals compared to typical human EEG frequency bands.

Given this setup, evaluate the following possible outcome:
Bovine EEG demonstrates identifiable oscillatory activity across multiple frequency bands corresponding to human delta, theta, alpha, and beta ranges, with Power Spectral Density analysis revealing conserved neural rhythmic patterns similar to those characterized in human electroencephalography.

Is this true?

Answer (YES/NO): YES